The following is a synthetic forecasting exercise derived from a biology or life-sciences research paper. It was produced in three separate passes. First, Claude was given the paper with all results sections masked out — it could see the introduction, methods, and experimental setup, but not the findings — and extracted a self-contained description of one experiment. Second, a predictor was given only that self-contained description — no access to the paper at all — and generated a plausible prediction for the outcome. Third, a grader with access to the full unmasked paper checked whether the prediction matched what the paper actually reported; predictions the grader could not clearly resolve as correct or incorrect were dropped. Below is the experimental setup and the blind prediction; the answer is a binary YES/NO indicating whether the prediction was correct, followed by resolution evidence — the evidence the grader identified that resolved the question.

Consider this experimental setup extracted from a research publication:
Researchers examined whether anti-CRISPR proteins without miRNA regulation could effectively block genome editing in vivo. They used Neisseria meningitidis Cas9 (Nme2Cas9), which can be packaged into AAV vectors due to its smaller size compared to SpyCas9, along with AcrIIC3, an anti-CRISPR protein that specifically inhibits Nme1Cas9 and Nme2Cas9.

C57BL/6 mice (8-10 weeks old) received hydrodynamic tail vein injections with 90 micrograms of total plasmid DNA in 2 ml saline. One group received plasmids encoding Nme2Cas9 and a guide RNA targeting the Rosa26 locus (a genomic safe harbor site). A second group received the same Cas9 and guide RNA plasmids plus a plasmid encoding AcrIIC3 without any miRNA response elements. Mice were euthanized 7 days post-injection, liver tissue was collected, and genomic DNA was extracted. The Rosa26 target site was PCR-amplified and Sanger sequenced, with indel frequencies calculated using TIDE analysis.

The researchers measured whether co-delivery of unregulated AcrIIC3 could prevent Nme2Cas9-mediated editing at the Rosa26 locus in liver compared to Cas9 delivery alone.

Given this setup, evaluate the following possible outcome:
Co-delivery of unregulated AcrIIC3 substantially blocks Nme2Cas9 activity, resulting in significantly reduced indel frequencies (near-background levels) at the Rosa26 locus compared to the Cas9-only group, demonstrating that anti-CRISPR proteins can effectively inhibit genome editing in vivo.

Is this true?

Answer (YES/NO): YES